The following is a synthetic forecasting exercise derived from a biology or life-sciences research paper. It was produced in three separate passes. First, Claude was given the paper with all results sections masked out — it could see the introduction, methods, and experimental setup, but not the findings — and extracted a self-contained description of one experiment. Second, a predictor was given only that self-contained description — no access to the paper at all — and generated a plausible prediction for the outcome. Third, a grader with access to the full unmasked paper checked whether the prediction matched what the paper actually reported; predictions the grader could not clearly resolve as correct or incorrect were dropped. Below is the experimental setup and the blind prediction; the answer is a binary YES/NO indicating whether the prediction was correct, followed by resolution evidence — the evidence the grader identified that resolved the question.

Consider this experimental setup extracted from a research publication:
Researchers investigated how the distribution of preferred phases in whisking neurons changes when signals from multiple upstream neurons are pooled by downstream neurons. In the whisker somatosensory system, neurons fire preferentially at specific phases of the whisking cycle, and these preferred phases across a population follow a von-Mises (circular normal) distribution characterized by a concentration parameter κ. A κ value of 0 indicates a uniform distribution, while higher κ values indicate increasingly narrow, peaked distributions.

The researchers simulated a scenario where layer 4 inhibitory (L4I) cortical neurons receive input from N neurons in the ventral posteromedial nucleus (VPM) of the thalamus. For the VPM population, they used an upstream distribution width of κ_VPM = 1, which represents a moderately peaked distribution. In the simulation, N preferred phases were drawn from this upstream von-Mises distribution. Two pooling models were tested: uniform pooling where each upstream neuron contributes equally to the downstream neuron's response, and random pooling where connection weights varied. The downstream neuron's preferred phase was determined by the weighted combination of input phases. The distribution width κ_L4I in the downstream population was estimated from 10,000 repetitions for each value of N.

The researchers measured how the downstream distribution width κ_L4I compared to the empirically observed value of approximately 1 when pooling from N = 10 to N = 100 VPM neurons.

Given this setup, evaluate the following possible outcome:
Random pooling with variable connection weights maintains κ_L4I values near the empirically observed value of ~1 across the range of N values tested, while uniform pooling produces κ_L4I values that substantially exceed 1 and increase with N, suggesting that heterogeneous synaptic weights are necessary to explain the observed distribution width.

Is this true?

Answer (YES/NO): NO